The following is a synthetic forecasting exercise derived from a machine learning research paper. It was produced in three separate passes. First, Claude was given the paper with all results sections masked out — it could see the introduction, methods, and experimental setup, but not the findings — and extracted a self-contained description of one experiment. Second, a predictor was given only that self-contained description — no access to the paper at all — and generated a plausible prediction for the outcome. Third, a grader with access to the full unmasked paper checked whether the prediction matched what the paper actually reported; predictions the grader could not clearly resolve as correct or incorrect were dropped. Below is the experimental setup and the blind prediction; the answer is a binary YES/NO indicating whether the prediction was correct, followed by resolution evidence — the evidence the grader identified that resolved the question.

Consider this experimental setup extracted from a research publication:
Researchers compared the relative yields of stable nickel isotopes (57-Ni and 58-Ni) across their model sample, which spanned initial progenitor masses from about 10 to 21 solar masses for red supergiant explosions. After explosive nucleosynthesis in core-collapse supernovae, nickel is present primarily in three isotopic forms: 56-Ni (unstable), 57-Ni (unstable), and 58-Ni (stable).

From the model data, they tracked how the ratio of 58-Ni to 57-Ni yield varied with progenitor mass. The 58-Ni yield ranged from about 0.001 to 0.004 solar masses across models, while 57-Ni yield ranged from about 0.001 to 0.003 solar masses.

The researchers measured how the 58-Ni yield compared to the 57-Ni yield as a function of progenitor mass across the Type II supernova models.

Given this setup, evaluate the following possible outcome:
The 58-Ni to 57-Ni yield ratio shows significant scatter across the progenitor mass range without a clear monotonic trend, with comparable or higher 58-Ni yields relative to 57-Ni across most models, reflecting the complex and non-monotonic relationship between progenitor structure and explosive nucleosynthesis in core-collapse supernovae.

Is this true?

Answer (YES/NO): NO